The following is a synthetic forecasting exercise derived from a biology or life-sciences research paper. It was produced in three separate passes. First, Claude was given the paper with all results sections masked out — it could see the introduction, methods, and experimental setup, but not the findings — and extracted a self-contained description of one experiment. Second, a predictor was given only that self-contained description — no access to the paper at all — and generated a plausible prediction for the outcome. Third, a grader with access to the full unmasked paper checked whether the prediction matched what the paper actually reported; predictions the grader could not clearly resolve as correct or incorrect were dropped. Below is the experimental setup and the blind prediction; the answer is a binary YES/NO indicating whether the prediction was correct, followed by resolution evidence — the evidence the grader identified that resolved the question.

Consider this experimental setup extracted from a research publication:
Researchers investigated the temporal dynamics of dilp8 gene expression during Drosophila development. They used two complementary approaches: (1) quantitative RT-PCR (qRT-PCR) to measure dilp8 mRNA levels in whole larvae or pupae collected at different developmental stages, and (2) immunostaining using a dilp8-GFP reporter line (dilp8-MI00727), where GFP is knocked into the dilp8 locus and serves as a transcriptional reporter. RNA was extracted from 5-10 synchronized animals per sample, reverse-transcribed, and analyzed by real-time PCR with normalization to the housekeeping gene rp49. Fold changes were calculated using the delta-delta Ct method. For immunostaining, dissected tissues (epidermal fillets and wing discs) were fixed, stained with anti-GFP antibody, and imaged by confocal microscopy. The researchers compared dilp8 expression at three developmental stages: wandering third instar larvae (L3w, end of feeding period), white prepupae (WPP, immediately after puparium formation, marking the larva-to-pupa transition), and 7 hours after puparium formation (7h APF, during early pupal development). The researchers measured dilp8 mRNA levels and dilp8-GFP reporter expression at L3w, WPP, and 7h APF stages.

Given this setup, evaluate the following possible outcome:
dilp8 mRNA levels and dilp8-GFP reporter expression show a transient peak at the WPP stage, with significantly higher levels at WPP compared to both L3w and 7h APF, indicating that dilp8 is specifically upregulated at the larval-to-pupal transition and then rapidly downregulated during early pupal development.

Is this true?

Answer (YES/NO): YES